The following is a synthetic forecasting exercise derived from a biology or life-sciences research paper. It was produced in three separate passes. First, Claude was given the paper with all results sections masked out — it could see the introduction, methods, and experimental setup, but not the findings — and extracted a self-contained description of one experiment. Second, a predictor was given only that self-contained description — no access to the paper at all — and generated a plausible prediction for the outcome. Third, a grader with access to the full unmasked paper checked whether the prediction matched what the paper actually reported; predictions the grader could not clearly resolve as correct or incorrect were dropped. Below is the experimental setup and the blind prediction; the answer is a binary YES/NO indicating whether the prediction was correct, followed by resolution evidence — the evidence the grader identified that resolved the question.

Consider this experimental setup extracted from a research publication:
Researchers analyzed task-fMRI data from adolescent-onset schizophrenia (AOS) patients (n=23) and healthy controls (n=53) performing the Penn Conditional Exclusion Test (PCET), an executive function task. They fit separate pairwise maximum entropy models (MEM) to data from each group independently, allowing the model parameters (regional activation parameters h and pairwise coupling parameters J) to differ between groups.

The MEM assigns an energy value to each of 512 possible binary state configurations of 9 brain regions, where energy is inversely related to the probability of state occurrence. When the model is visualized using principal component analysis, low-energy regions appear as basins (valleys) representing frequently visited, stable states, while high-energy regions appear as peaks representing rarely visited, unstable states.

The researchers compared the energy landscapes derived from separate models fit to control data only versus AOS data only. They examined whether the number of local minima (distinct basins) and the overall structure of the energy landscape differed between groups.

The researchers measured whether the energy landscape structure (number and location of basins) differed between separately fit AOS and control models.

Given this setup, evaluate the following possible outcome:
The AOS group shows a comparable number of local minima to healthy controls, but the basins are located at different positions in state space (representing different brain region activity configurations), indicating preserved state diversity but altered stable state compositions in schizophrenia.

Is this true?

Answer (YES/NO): NO